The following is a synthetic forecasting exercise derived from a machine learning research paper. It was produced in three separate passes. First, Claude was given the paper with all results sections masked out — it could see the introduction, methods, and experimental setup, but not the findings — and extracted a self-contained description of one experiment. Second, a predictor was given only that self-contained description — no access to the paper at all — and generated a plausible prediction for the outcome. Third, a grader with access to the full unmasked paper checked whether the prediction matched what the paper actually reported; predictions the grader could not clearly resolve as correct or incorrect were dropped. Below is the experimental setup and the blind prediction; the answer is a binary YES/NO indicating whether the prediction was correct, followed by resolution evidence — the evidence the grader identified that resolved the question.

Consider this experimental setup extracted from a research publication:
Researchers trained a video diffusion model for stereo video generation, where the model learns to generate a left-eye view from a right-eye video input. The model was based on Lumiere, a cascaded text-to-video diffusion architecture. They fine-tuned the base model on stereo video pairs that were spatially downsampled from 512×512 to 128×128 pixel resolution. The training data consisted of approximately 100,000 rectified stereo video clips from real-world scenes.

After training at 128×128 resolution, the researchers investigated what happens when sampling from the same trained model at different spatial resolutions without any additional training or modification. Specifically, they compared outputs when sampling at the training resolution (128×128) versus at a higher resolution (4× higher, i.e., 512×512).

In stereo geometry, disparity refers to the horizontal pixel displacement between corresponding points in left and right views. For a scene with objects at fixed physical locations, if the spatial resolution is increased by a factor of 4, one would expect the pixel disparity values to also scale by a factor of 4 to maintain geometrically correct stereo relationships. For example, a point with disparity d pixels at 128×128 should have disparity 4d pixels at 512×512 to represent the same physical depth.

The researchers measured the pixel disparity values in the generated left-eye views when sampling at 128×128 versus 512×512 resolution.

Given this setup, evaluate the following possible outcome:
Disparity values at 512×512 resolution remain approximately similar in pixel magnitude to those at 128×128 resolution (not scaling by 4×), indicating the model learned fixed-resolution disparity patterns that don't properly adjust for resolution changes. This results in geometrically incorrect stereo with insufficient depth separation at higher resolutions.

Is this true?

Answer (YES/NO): YES